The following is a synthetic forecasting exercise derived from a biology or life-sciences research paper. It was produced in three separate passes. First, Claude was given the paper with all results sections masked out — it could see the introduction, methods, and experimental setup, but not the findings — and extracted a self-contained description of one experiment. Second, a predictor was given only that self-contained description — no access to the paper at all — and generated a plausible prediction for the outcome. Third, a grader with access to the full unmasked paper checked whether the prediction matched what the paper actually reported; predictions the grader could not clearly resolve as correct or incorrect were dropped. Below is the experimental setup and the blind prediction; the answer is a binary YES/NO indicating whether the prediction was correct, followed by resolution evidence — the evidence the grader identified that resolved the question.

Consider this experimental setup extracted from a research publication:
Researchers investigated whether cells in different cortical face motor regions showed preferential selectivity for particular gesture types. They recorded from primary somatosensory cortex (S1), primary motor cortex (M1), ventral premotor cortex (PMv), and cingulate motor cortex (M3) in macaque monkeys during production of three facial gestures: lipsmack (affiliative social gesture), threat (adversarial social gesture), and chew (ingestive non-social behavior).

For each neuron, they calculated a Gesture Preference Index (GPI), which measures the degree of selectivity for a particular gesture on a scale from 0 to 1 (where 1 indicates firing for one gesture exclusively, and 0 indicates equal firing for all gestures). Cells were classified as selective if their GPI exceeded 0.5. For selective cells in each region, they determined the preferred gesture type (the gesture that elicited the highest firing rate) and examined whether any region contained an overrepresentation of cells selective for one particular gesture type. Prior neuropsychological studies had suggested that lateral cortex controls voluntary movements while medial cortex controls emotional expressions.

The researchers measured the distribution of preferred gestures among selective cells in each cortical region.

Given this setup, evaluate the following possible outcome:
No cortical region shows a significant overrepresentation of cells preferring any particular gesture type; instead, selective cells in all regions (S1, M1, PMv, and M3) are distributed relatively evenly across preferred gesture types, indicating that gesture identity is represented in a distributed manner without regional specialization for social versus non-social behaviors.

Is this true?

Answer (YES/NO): YES